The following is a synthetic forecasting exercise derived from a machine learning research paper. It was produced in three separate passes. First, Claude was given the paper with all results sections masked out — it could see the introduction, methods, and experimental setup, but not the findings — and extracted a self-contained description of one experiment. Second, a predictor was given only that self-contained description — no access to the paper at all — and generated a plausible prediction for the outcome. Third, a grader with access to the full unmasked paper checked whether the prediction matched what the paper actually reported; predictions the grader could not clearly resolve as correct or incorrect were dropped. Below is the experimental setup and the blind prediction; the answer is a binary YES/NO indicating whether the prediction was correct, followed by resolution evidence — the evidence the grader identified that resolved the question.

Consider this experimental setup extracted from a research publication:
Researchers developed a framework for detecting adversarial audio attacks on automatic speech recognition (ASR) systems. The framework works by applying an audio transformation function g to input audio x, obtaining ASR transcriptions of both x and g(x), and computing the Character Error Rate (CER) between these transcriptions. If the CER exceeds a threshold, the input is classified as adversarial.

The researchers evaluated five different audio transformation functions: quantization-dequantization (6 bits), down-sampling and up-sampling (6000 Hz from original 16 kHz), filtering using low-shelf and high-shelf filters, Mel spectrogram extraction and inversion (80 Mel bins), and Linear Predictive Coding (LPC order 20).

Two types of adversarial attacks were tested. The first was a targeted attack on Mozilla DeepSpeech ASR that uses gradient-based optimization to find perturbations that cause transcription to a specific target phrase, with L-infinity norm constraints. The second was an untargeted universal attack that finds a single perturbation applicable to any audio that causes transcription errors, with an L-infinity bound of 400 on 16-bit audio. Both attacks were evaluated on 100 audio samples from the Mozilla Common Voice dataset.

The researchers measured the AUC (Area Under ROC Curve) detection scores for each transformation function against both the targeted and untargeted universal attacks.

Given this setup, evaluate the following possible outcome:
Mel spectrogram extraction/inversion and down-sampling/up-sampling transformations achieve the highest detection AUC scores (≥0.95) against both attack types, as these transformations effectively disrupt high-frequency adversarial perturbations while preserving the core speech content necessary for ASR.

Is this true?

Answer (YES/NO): NO